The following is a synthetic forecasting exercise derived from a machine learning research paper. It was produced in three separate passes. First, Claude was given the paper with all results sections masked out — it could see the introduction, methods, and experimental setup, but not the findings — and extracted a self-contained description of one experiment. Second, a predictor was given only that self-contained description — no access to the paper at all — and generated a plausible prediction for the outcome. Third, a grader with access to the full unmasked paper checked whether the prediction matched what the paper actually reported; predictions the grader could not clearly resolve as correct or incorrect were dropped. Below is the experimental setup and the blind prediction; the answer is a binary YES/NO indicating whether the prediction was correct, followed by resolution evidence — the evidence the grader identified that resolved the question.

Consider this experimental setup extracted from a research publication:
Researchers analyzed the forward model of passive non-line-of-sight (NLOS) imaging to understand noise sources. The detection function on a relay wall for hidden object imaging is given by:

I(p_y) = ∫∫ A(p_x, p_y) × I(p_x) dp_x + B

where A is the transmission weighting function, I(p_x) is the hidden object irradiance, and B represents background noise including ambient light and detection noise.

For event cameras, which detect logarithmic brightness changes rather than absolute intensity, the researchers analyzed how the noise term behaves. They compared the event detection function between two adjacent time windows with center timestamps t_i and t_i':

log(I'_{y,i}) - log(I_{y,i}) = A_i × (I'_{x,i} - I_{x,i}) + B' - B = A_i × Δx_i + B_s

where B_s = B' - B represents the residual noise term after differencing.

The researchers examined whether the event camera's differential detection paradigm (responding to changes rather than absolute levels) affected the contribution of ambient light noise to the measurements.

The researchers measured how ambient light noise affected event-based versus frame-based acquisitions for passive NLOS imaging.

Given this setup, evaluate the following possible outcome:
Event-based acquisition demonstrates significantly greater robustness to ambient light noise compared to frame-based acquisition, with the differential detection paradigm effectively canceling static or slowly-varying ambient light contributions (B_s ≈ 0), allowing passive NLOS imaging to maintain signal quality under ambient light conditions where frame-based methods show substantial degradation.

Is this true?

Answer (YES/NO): YES